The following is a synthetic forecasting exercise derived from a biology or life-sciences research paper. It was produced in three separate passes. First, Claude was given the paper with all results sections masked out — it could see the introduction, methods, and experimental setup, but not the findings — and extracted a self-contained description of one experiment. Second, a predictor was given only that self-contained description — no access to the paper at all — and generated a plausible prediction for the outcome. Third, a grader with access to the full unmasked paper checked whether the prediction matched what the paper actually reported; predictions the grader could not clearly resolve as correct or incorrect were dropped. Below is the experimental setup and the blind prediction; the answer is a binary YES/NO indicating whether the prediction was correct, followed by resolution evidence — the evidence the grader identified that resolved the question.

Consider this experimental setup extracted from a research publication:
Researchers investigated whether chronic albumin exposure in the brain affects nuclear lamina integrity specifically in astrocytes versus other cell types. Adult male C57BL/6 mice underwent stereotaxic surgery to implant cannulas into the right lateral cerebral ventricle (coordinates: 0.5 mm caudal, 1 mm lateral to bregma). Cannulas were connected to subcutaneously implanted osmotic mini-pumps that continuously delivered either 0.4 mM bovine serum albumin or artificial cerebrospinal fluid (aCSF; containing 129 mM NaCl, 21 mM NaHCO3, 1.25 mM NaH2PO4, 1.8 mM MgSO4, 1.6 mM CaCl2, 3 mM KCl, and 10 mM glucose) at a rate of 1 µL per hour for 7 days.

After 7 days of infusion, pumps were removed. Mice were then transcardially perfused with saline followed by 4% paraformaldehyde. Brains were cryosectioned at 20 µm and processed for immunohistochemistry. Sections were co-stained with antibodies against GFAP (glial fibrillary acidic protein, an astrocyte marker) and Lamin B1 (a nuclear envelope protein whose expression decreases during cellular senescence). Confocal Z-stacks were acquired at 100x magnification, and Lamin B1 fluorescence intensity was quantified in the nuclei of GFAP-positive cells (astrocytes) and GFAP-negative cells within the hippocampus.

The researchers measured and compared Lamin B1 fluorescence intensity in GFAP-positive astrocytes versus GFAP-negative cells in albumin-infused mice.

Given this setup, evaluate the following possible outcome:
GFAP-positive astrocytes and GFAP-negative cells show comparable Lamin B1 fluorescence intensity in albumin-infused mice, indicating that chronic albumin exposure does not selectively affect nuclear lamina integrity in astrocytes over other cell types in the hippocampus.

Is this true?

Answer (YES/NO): NO